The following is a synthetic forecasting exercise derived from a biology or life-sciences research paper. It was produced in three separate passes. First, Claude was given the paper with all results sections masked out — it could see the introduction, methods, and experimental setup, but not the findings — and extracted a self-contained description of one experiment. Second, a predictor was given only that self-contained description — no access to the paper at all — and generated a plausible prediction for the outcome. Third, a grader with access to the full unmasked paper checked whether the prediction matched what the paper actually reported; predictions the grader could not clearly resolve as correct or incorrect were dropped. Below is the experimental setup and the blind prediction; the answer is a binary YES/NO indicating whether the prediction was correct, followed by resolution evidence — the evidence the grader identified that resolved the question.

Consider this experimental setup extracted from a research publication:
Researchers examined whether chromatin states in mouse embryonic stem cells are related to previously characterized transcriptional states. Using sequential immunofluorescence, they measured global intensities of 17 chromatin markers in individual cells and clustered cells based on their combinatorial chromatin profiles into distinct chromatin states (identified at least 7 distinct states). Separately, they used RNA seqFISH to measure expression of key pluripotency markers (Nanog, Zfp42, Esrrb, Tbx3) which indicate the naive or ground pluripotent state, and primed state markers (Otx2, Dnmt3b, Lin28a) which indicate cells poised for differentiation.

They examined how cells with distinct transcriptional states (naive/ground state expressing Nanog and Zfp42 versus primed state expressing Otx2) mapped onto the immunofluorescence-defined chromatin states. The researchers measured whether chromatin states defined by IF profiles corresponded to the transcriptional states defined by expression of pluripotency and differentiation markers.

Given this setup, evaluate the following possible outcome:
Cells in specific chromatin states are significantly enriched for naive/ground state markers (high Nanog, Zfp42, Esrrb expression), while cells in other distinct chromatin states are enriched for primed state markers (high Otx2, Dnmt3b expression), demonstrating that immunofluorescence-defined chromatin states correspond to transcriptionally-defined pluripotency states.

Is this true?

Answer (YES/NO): NO